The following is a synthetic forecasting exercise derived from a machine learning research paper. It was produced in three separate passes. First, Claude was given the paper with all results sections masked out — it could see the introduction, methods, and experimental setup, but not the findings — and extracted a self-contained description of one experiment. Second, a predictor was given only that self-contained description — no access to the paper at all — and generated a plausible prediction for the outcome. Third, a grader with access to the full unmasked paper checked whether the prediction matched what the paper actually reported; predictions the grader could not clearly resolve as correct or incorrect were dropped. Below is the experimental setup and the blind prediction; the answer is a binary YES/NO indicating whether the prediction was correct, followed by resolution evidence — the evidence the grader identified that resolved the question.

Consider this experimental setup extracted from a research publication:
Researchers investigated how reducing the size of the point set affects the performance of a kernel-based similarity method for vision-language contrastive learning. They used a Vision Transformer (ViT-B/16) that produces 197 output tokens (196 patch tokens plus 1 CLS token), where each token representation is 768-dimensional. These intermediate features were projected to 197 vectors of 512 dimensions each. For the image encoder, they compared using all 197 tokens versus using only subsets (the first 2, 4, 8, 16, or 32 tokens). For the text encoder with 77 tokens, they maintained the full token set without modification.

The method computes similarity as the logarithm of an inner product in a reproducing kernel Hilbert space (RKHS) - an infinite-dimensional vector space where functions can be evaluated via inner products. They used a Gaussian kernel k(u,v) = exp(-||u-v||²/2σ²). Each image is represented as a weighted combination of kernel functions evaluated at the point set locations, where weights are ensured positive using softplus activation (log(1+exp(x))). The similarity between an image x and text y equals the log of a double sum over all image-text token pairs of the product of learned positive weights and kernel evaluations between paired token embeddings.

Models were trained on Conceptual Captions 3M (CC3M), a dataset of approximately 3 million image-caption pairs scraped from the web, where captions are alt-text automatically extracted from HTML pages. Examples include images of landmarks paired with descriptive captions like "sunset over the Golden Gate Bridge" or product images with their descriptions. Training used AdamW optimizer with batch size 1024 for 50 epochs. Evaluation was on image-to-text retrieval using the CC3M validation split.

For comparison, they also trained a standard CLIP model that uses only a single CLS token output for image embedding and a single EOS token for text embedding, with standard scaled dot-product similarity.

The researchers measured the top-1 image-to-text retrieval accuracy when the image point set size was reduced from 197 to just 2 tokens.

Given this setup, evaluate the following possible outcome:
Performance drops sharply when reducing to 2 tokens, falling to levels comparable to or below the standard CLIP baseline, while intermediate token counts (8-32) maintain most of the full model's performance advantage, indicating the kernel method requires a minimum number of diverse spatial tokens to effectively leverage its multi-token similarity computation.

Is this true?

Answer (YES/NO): NO